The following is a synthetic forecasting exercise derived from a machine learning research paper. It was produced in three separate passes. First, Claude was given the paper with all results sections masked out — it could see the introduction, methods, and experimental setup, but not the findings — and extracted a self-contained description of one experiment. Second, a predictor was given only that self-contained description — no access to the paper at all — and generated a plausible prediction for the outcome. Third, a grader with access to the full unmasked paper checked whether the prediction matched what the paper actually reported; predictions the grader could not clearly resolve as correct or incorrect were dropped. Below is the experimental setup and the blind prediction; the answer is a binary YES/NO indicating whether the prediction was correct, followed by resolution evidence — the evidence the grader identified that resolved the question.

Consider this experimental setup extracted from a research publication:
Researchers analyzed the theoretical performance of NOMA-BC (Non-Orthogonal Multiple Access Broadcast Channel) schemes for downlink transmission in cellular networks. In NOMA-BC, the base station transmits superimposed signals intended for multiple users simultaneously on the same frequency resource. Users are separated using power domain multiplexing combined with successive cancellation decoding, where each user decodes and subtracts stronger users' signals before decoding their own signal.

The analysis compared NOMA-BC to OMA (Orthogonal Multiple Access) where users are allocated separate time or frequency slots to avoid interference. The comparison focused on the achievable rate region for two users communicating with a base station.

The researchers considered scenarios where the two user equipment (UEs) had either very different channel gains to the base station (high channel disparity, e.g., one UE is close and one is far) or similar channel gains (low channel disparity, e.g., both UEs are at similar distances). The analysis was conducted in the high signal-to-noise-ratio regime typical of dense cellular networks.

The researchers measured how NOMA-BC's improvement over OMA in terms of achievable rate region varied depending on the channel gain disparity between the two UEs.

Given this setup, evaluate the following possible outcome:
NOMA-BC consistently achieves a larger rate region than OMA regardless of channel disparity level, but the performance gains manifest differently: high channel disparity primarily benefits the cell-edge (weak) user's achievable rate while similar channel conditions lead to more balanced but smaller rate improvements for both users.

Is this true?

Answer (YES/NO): NO